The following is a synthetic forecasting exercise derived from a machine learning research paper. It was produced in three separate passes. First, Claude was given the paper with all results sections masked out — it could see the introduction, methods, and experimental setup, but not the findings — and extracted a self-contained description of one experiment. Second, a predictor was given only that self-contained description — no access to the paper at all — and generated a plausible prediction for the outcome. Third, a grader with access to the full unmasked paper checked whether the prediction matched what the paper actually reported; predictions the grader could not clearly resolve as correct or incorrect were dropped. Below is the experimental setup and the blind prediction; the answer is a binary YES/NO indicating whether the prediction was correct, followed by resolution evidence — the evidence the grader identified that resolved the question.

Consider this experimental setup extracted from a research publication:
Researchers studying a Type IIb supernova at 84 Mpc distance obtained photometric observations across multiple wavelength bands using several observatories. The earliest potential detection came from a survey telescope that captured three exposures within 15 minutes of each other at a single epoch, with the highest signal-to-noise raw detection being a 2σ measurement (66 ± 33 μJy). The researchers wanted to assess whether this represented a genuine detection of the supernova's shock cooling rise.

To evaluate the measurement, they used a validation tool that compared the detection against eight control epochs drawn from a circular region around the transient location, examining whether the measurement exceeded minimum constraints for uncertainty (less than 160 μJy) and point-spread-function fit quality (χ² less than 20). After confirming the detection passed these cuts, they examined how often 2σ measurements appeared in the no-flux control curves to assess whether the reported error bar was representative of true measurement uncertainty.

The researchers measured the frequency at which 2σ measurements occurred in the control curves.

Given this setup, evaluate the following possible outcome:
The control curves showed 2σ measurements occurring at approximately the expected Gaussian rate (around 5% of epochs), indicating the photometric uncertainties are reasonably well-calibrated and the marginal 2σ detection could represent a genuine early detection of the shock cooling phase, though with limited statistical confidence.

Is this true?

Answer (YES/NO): NO